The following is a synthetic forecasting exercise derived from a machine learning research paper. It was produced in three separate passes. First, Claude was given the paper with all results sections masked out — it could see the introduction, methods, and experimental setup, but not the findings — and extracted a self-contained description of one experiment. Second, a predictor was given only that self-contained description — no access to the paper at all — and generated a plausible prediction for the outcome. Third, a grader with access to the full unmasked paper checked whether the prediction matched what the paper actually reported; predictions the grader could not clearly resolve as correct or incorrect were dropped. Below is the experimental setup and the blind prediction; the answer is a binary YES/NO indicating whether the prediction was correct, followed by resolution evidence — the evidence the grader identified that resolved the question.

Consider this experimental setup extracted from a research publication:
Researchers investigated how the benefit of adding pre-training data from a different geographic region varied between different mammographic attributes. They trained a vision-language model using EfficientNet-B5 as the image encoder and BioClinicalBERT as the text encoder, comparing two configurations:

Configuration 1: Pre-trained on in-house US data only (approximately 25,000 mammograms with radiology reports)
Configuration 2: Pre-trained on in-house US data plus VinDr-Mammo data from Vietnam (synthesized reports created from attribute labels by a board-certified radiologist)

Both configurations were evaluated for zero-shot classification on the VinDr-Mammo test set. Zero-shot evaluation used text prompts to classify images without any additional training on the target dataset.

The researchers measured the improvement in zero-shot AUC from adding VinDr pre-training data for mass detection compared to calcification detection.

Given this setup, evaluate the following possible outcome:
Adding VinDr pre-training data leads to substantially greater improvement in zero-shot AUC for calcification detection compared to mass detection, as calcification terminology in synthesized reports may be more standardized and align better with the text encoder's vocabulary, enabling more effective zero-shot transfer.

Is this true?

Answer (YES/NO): NO